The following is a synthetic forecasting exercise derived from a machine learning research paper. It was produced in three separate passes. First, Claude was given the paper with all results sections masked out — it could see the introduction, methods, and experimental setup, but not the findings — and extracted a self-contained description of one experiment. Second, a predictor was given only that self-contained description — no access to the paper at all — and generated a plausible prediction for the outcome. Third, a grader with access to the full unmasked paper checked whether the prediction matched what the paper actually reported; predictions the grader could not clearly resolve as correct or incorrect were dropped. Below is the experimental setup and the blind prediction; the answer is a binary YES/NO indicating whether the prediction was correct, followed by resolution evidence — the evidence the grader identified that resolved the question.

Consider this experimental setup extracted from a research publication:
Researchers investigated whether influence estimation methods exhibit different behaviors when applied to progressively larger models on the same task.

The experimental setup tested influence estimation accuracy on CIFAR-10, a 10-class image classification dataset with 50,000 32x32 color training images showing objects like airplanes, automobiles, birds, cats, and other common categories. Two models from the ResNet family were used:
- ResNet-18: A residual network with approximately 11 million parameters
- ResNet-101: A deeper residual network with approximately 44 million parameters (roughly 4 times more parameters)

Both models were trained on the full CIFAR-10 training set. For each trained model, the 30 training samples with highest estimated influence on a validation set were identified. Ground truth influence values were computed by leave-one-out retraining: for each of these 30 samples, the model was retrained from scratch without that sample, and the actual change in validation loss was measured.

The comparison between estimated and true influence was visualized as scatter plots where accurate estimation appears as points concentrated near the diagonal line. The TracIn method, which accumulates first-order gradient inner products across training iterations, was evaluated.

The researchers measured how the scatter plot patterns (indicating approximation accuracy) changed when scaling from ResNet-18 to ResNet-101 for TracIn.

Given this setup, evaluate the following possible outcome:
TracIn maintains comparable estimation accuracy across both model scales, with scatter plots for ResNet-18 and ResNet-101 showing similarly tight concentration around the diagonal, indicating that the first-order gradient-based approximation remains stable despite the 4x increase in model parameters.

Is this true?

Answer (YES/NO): NO